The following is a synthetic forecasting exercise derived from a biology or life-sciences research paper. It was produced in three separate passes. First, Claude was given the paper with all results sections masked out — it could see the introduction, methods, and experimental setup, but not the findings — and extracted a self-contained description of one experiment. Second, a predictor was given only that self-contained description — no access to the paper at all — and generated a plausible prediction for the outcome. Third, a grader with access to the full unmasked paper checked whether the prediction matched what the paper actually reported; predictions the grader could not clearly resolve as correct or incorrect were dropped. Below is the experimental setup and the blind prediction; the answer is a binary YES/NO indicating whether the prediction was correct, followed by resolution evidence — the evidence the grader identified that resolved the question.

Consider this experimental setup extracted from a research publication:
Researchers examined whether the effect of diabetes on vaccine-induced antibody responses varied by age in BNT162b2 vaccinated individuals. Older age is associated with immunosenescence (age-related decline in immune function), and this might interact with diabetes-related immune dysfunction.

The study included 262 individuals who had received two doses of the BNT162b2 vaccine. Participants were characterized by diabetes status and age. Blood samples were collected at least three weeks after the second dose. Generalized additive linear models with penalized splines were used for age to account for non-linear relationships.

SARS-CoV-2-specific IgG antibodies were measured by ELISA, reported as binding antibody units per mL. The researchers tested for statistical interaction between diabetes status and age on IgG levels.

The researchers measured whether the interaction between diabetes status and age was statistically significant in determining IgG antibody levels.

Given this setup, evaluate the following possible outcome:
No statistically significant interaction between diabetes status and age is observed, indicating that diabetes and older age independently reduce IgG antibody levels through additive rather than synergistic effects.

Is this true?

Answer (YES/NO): YES